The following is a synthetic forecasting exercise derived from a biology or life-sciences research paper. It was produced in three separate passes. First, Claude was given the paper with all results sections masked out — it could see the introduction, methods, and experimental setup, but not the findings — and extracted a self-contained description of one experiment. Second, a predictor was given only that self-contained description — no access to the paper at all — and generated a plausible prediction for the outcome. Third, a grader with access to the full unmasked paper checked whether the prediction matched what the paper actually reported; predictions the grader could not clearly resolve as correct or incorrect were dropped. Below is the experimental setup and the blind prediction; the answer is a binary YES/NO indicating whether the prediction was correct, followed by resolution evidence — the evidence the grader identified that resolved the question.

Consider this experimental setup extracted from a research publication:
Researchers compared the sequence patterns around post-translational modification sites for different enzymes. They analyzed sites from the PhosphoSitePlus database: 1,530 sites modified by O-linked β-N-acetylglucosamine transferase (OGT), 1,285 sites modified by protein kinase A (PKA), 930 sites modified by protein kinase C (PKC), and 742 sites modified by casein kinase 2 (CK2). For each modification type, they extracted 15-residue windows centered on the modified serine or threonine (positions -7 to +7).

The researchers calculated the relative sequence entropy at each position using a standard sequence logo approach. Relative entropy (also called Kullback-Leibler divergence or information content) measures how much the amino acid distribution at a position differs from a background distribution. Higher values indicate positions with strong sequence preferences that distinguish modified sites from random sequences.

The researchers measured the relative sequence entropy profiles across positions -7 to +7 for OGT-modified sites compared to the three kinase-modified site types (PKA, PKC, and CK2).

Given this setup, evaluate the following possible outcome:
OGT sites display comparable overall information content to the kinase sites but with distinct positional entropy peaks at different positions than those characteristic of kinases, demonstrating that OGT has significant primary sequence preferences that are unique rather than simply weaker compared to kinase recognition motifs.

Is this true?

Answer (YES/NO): NO